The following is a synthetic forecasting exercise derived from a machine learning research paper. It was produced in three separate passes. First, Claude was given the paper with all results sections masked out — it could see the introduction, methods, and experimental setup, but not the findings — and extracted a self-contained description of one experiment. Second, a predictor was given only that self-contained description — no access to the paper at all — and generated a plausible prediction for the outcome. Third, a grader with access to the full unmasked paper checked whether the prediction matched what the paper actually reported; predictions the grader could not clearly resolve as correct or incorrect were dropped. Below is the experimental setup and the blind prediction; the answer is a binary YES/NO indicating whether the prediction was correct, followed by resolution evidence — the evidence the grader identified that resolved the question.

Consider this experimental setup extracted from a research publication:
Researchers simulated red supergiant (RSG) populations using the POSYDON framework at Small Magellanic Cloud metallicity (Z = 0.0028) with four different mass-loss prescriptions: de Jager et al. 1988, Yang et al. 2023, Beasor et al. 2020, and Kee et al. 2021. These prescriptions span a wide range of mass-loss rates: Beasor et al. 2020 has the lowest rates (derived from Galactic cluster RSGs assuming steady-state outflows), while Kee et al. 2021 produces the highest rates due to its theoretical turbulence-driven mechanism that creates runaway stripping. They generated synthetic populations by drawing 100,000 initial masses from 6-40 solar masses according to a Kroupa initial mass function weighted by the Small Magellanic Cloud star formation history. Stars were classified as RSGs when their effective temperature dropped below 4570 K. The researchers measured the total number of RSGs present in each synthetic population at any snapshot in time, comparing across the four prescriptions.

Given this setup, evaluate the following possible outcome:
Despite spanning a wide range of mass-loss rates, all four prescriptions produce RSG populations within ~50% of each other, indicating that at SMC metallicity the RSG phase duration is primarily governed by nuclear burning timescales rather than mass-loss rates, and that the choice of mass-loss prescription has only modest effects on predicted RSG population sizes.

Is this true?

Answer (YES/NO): NO